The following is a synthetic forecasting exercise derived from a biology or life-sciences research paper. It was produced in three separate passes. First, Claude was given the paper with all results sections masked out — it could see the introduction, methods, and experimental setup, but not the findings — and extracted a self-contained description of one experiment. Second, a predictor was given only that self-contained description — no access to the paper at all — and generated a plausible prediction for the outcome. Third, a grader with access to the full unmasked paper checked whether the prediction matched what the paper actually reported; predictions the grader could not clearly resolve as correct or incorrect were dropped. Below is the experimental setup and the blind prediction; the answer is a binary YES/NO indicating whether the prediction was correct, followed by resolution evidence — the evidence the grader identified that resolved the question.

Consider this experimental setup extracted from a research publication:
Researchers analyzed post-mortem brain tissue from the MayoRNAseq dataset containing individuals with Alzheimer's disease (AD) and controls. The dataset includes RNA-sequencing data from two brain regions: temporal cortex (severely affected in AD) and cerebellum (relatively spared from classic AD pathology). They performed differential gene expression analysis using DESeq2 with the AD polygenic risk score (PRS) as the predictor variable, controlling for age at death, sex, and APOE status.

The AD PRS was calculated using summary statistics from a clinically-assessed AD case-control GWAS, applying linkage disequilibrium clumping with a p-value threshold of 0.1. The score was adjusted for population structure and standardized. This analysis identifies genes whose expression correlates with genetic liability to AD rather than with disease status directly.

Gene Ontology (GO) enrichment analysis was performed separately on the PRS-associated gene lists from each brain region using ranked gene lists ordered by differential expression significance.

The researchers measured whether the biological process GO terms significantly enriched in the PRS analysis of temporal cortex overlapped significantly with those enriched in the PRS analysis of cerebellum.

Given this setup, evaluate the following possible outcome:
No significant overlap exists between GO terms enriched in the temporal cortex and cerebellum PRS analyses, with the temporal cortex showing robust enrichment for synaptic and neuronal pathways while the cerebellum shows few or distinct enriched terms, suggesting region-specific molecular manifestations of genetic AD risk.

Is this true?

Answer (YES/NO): NO